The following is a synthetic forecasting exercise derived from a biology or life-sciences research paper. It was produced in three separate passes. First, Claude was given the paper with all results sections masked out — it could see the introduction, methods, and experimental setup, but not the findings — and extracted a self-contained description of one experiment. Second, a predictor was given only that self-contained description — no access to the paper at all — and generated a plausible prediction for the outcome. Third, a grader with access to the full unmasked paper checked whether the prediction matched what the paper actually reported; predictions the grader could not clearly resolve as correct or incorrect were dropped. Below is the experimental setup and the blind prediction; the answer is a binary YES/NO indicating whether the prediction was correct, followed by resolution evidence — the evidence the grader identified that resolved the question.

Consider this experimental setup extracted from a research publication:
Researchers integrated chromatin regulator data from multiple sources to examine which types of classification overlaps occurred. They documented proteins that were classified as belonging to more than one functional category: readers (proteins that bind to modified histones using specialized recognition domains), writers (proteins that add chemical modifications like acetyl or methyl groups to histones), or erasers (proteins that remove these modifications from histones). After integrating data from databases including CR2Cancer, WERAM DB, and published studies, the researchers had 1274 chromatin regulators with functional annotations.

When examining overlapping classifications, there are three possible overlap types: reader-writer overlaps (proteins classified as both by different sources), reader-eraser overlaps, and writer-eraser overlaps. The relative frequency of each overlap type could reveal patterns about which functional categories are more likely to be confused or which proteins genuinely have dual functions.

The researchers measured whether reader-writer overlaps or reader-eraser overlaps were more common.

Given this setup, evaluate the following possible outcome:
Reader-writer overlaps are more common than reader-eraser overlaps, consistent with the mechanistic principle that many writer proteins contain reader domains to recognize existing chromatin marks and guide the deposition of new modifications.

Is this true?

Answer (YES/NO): YES